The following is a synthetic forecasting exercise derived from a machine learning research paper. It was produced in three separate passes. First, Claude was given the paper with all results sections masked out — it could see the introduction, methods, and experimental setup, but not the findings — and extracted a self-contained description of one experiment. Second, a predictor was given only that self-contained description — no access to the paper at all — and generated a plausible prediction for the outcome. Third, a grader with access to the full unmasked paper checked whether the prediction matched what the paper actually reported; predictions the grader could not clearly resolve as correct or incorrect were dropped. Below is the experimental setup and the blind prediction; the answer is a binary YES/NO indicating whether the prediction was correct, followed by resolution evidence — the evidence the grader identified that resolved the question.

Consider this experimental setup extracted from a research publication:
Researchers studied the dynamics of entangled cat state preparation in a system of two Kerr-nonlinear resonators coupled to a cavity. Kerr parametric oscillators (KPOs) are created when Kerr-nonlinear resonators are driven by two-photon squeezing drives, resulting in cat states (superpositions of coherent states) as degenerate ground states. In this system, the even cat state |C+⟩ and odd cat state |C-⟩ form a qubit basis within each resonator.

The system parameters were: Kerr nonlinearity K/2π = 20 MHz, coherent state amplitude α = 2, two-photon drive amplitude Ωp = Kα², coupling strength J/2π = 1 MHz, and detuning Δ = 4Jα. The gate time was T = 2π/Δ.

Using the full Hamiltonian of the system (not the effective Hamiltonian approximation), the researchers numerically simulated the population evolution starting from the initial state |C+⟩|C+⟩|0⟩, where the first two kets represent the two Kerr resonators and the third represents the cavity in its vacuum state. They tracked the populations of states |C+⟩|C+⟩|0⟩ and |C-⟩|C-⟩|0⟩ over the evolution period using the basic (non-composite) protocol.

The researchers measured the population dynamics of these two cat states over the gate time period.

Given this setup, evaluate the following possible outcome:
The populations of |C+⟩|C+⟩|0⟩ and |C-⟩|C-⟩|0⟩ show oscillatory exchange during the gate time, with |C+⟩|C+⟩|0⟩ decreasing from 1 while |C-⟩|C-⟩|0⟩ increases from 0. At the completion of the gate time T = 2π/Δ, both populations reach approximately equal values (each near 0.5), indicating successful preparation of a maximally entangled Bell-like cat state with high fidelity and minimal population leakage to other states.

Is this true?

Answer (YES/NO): YES